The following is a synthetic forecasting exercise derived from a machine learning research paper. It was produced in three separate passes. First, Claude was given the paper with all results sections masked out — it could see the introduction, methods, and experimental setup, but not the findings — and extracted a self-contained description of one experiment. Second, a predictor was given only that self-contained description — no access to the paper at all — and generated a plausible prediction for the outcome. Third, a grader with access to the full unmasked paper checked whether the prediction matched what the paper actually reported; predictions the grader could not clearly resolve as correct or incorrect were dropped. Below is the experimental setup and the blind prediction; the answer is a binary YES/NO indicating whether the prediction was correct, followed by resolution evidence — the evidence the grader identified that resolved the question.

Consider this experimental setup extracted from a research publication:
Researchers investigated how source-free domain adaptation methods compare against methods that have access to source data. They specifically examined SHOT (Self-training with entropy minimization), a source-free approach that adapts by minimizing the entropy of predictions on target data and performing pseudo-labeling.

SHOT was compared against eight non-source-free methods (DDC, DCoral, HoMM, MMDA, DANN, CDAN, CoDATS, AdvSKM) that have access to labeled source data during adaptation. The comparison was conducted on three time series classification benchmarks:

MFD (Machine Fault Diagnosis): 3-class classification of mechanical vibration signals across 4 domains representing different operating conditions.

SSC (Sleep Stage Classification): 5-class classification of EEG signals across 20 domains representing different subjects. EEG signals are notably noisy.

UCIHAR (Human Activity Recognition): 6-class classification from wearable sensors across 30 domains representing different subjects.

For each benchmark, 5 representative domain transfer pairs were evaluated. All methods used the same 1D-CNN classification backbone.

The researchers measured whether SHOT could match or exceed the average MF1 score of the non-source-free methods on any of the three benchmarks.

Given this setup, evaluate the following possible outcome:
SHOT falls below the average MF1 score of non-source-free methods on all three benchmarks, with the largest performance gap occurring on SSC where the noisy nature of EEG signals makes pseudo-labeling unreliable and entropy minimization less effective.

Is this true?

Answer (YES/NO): NO